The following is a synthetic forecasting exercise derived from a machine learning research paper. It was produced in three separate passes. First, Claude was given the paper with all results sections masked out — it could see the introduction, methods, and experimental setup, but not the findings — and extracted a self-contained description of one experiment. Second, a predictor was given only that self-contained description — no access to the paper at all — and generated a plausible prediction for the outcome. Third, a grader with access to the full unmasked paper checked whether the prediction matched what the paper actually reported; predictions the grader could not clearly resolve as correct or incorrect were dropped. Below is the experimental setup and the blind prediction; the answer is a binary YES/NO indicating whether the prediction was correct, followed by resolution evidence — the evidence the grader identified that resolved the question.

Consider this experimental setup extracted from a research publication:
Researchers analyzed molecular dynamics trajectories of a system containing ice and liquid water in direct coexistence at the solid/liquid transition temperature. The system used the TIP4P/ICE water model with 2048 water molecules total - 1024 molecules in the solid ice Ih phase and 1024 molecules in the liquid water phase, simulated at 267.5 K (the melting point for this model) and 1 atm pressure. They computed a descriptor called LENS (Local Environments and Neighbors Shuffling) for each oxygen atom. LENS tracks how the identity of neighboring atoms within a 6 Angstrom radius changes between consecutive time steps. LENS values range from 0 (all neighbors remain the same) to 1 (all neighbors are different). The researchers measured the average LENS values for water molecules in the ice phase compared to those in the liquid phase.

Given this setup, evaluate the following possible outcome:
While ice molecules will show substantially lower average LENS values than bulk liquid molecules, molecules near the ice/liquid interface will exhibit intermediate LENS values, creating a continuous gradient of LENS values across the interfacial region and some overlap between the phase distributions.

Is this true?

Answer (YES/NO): NO